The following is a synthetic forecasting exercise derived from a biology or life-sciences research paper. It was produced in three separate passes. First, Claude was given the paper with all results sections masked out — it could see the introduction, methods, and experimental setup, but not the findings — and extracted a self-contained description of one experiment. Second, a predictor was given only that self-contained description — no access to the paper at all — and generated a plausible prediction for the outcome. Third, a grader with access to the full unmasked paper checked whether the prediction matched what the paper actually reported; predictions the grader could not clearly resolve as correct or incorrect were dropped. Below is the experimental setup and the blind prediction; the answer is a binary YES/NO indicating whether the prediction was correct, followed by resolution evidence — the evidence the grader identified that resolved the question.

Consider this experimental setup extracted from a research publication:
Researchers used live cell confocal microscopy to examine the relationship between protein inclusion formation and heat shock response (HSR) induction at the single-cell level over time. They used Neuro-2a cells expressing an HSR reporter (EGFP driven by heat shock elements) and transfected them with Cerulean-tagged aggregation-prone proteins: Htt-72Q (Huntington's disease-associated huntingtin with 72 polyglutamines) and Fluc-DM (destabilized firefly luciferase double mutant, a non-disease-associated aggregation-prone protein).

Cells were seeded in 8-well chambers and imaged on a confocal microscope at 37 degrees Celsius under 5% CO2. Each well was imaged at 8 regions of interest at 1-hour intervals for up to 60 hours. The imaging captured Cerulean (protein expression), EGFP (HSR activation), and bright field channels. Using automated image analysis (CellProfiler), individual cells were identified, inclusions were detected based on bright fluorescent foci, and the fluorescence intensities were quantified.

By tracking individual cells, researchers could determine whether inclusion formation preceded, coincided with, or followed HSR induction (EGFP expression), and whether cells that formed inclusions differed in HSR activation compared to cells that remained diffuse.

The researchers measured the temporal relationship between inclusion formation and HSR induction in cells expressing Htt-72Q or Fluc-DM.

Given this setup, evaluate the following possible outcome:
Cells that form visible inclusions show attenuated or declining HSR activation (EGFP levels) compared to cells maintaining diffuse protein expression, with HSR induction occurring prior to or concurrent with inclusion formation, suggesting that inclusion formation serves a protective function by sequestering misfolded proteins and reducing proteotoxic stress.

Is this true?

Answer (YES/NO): NO